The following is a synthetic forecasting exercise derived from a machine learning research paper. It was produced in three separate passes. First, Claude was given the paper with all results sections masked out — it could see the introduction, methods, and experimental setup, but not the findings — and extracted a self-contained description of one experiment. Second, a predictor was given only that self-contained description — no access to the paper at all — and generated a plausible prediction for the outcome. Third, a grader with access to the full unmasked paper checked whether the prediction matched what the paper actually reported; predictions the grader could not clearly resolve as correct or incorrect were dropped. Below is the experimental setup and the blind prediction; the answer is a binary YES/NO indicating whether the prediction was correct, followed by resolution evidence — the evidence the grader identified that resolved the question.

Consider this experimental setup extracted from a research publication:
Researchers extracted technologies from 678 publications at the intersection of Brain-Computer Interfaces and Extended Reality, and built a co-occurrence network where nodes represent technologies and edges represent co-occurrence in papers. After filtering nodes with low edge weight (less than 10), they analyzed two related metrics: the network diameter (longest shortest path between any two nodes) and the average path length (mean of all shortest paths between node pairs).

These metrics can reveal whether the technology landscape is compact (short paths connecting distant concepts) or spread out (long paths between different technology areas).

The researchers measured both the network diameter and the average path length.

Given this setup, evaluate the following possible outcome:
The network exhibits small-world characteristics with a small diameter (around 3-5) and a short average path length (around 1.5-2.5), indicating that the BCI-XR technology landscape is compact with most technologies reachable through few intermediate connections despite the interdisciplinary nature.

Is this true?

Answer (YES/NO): YES